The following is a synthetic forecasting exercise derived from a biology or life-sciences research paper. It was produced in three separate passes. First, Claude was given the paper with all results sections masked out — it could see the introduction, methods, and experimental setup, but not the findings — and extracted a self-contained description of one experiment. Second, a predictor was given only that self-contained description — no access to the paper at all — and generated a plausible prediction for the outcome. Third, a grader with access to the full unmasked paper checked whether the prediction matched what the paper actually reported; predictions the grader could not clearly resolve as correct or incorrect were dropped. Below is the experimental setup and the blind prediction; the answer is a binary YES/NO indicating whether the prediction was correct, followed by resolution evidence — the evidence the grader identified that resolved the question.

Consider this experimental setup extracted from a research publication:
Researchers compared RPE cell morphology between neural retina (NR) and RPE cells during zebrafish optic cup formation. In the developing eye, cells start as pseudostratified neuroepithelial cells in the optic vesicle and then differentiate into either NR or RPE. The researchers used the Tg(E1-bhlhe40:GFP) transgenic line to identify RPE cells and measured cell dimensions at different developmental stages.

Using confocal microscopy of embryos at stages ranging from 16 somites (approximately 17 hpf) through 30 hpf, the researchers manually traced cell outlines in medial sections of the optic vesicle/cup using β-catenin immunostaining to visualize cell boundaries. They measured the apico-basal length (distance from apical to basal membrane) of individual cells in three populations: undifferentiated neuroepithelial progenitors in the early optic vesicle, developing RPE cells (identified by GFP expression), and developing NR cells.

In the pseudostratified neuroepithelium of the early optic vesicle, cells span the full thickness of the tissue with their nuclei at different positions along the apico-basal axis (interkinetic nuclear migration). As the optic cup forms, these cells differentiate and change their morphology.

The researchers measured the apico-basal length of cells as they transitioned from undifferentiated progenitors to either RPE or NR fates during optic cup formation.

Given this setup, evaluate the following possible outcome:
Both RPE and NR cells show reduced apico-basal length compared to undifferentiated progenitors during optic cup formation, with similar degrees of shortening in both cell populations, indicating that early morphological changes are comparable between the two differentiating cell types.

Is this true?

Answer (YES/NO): NO